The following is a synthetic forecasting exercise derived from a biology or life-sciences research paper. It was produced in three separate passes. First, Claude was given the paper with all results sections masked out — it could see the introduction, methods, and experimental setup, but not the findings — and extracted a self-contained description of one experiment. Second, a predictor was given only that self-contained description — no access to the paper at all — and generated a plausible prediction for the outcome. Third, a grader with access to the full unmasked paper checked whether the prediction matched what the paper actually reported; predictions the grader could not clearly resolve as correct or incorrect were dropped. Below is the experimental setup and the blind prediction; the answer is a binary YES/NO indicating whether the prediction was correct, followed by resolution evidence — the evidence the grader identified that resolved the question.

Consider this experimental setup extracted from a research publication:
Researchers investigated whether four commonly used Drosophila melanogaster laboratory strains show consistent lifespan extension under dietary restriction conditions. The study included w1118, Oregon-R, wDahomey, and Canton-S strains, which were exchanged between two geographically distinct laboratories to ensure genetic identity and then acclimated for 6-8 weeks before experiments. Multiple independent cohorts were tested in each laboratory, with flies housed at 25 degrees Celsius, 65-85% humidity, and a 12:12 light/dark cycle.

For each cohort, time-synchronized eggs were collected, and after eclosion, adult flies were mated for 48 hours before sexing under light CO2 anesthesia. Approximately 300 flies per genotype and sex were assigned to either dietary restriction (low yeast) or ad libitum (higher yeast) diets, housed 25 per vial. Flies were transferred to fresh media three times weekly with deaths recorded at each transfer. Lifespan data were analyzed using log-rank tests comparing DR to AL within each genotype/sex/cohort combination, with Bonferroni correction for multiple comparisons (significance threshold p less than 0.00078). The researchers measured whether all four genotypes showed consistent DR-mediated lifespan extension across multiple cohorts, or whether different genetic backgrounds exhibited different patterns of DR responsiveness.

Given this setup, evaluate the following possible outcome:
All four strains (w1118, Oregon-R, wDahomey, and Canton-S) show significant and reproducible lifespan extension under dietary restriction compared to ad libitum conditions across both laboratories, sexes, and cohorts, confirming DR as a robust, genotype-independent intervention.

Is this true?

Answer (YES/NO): NO